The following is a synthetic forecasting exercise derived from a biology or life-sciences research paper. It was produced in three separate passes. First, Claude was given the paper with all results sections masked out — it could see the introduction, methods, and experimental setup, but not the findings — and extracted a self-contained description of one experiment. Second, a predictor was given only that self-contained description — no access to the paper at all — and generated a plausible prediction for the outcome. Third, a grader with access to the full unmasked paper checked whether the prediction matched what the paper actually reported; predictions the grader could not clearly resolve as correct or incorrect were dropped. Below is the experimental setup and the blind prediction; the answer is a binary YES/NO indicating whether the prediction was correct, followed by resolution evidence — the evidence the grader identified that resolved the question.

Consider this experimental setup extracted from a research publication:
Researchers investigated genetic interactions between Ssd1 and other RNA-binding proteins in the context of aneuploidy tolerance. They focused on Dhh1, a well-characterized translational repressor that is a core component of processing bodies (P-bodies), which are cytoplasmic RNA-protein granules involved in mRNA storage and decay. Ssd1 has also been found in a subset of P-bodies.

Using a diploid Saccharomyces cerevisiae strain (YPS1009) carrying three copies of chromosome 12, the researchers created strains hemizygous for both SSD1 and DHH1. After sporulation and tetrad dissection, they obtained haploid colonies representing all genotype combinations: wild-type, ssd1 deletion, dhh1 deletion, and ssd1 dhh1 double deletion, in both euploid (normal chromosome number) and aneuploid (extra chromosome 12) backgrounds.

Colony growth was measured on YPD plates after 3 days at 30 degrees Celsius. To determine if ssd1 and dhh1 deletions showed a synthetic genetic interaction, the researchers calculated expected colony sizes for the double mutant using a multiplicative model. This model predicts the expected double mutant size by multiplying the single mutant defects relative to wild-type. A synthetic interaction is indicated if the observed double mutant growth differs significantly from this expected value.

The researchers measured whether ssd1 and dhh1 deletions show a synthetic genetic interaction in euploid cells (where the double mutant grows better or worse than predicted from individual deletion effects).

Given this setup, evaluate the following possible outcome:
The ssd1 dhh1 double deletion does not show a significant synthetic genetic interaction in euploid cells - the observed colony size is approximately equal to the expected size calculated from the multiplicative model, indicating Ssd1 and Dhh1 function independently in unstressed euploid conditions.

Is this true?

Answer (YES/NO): NO